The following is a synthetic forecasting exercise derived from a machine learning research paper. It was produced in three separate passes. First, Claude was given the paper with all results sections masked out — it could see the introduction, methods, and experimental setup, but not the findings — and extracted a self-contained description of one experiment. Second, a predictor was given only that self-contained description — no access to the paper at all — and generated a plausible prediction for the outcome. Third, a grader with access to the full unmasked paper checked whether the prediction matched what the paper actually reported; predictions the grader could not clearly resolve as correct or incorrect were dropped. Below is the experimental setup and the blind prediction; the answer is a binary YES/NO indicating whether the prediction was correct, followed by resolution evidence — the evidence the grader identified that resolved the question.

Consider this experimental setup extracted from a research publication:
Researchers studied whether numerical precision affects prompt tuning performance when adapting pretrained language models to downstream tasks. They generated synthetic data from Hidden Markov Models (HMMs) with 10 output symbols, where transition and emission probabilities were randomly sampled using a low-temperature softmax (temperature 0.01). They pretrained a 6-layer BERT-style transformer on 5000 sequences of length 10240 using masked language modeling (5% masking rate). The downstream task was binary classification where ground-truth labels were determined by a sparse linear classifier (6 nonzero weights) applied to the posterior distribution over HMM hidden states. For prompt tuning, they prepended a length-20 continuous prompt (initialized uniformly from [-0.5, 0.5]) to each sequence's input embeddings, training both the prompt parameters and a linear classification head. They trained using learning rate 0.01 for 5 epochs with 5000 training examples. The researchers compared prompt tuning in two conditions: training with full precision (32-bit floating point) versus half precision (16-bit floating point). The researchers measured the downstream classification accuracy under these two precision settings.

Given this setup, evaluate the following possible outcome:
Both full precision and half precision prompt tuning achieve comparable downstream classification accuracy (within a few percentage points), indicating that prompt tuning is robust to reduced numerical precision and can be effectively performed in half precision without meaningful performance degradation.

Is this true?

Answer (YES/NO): NO